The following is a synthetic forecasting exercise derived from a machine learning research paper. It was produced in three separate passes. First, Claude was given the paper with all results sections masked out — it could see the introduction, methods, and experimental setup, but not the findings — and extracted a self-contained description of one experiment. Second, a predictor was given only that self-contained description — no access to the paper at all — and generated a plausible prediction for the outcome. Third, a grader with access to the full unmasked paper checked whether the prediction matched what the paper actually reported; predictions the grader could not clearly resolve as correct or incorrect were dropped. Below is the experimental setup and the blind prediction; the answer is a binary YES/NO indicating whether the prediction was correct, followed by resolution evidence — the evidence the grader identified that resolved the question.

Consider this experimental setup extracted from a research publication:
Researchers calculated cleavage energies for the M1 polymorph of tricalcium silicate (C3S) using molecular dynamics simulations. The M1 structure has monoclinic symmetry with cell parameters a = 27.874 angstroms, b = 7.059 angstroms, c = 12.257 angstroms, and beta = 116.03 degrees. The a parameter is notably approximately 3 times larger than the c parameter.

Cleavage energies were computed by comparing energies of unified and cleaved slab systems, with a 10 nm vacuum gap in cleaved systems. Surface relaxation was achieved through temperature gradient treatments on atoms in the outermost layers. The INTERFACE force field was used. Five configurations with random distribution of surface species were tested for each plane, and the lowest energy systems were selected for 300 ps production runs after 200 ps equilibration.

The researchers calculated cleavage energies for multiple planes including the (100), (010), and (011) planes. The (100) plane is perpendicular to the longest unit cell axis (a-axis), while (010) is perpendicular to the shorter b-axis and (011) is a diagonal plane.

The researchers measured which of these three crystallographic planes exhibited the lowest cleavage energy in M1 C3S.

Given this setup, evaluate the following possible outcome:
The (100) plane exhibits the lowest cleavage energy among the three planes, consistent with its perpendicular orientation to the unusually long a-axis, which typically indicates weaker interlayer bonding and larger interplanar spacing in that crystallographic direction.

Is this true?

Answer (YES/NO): YES